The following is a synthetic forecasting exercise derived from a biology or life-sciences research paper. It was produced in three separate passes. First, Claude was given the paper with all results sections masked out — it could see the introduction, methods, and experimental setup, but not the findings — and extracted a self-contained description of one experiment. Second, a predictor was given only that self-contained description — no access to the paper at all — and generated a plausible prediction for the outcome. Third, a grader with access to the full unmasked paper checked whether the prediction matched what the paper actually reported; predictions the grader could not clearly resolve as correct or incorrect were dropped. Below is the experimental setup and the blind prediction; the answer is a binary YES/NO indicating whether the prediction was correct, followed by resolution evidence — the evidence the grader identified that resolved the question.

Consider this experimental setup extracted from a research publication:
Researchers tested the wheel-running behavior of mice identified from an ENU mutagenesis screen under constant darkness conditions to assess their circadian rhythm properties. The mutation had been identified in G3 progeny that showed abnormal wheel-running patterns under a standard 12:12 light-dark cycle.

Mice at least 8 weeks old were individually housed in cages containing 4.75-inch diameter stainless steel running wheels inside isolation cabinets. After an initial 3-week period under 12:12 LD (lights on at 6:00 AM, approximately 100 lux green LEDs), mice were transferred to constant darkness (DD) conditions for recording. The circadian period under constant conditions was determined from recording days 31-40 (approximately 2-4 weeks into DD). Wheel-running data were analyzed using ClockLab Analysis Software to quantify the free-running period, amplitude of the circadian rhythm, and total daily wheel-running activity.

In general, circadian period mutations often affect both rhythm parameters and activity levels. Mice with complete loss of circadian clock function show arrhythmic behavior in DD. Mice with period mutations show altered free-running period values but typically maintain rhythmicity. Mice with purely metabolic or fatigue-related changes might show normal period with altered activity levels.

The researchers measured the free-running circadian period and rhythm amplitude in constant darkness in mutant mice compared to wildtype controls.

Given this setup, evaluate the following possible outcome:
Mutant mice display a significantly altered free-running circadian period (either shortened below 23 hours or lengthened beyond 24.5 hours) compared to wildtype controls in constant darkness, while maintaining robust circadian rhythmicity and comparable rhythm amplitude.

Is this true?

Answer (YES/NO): NO